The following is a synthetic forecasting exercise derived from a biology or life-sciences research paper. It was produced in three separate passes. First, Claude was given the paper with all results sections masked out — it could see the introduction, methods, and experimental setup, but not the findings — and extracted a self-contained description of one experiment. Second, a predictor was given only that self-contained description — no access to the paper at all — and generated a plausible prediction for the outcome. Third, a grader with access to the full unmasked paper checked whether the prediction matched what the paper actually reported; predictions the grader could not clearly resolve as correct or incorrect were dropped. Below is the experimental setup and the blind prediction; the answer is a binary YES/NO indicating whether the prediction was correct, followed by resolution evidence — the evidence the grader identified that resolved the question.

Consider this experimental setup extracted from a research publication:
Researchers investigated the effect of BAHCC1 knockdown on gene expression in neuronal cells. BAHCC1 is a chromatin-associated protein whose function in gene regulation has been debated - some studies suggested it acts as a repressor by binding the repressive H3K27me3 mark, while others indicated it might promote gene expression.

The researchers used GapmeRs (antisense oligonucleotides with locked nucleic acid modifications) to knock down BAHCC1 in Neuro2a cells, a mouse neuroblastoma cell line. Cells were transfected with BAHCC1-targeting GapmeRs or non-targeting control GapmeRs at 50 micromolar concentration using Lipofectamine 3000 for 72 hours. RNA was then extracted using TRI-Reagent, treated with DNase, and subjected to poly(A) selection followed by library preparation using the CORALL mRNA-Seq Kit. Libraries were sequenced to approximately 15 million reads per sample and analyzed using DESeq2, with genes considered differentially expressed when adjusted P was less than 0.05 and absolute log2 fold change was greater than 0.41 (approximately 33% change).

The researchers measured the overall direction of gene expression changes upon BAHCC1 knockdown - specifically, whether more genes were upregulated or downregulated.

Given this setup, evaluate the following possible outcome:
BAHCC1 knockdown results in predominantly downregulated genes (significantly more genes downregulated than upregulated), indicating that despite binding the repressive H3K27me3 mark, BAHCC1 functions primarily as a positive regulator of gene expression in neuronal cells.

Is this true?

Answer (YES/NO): NO